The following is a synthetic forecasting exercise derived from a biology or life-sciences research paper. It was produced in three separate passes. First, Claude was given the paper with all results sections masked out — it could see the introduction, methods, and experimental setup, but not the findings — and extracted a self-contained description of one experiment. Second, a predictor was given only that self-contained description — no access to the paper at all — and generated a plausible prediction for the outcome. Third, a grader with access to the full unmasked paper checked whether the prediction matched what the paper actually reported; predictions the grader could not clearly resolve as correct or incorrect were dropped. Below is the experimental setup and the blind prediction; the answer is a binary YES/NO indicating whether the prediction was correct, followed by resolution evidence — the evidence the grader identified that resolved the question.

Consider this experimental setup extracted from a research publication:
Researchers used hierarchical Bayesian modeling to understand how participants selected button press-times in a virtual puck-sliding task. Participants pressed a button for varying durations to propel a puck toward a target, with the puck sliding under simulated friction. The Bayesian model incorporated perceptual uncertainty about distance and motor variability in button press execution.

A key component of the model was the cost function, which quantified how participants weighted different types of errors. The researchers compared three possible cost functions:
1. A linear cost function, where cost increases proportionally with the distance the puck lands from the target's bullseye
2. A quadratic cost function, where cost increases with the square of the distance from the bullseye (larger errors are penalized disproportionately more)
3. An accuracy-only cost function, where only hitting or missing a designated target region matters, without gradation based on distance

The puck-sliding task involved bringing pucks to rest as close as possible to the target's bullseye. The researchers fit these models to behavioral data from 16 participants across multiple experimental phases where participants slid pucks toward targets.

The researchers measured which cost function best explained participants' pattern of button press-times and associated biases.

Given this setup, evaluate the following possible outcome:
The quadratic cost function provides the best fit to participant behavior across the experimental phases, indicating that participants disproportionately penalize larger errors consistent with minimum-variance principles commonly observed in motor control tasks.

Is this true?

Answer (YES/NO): YES